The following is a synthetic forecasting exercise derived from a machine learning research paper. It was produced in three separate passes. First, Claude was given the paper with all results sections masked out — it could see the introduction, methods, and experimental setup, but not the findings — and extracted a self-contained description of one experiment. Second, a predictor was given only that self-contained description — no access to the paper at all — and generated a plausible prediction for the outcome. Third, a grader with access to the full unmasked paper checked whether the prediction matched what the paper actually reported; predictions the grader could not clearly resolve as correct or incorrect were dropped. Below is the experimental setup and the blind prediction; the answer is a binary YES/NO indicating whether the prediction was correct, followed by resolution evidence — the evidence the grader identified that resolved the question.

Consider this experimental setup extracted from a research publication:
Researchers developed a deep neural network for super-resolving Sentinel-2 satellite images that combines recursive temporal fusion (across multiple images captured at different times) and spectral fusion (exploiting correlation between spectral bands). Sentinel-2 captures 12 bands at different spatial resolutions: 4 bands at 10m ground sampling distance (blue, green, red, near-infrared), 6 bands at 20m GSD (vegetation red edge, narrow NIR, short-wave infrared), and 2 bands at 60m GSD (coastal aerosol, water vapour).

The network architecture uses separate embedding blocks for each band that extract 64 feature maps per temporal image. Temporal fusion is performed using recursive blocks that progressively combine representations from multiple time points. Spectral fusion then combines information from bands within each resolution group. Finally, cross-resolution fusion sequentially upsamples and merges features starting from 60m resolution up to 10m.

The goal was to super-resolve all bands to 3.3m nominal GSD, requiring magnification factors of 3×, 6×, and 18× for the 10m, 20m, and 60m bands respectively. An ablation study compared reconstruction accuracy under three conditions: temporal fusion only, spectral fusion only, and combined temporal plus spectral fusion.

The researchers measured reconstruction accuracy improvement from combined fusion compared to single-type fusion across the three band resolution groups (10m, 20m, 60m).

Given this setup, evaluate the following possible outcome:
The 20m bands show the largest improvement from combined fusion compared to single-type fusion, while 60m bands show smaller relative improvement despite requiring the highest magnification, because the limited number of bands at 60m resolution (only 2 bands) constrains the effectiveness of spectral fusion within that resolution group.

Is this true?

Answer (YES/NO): NO